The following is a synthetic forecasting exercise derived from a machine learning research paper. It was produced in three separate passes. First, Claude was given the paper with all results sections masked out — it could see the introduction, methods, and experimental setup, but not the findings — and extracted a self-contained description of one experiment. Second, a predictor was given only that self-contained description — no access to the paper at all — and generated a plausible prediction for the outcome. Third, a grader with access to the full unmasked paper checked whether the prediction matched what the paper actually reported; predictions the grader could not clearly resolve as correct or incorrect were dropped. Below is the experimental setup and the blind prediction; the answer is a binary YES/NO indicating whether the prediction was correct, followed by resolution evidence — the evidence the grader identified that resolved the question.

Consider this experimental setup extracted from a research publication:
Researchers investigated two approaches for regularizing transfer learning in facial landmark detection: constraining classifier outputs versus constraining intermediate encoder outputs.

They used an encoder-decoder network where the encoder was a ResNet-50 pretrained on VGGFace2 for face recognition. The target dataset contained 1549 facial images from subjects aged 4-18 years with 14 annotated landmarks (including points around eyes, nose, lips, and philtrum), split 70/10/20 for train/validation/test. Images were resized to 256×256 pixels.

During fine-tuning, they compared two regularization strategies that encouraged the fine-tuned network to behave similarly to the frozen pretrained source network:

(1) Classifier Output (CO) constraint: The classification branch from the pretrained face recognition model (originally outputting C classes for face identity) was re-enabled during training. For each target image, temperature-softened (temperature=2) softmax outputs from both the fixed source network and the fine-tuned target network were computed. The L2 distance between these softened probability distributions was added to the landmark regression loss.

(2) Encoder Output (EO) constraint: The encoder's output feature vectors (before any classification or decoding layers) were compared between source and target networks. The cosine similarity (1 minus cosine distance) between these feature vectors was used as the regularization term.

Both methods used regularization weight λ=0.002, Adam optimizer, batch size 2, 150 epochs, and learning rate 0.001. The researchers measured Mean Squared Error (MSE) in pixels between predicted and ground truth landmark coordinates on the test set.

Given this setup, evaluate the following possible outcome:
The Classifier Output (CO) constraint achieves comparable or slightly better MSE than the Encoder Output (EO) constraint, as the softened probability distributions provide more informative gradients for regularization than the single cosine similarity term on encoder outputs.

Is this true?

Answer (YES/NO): NO